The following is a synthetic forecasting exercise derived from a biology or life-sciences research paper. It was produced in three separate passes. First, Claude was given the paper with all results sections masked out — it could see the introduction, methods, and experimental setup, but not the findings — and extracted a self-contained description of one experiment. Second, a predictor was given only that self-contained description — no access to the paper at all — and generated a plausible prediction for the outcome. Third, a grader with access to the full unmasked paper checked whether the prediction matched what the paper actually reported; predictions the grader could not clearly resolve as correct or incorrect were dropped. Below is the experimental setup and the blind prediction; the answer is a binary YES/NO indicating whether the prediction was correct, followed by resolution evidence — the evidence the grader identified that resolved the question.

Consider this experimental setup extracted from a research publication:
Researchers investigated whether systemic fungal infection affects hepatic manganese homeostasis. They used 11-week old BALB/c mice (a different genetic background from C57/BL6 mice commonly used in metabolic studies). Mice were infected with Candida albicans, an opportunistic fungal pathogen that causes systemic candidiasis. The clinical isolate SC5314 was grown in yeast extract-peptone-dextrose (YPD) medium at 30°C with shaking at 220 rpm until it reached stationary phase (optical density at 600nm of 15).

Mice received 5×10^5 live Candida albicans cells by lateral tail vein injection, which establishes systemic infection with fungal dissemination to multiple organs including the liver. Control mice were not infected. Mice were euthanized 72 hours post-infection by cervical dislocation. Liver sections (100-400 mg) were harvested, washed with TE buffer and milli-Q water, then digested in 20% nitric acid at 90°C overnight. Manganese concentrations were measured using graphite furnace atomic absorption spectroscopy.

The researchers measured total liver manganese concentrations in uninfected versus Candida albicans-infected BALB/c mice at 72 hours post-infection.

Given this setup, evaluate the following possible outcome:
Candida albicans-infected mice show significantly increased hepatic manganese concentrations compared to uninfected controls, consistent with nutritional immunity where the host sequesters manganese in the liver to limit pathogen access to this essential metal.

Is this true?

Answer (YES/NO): NO